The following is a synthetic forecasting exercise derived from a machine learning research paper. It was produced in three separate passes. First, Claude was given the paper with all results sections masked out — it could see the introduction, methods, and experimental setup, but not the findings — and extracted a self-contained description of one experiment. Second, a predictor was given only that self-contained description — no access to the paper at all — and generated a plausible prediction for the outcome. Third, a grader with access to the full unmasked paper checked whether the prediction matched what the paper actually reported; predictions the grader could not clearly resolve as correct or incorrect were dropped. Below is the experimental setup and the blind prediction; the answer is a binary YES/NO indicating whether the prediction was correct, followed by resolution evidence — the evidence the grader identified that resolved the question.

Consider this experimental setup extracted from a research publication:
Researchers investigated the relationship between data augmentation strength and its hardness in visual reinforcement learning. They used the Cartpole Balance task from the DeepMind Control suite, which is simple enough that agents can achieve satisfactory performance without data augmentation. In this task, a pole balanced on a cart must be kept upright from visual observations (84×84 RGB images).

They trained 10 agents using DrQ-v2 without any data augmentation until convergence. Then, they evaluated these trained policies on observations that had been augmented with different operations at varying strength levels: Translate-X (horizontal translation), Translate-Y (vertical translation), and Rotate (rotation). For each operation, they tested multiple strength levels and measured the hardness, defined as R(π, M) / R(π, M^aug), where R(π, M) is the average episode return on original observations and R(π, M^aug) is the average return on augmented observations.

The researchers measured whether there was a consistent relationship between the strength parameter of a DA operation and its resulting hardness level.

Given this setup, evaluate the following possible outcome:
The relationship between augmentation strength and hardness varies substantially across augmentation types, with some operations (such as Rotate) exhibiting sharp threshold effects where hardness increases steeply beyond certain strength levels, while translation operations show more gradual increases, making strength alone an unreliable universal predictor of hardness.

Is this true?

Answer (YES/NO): NO